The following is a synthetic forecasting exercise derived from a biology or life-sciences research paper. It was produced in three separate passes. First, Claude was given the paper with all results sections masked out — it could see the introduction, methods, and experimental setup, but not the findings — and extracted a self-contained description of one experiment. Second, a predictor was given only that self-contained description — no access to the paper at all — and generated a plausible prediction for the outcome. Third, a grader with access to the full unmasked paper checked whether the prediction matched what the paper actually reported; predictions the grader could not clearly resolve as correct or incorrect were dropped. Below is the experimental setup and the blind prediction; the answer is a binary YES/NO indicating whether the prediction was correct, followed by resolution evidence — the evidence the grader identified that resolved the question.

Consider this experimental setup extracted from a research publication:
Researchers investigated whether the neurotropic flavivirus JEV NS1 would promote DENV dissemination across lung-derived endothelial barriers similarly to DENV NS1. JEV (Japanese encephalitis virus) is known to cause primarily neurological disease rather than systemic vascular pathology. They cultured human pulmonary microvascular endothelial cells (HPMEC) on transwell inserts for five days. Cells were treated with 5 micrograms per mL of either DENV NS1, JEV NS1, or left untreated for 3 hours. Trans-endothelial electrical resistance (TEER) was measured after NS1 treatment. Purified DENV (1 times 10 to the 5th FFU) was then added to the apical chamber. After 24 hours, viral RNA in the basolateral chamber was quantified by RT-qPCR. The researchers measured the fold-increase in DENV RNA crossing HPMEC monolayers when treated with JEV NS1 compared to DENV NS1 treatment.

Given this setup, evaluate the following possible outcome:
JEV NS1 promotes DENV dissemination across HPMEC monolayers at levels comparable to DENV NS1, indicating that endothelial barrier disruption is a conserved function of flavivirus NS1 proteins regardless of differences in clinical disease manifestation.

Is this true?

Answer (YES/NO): NO